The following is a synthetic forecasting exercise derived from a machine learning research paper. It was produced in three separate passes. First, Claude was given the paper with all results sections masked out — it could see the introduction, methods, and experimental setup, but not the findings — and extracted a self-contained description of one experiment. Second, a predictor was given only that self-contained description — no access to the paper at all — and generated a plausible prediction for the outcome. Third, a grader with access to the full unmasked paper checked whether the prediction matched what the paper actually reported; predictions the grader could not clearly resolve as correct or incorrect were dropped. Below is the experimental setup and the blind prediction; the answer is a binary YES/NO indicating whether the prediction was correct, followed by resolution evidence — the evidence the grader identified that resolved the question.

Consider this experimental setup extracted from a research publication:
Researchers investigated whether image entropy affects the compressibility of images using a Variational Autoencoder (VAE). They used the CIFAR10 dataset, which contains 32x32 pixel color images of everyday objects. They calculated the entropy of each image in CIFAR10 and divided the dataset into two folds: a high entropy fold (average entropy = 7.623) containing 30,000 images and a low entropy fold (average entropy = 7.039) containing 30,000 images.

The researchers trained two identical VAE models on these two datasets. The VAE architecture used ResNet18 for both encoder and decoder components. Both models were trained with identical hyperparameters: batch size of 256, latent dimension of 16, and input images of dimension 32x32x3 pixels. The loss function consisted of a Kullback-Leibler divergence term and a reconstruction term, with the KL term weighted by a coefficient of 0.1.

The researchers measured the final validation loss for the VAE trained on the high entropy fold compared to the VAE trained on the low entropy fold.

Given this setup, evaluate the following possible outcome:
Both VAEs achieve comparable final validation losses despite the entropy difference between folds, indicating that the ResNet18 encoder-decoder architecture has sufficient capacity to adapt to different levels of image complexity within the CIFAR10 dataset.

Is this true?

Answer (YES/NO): NO